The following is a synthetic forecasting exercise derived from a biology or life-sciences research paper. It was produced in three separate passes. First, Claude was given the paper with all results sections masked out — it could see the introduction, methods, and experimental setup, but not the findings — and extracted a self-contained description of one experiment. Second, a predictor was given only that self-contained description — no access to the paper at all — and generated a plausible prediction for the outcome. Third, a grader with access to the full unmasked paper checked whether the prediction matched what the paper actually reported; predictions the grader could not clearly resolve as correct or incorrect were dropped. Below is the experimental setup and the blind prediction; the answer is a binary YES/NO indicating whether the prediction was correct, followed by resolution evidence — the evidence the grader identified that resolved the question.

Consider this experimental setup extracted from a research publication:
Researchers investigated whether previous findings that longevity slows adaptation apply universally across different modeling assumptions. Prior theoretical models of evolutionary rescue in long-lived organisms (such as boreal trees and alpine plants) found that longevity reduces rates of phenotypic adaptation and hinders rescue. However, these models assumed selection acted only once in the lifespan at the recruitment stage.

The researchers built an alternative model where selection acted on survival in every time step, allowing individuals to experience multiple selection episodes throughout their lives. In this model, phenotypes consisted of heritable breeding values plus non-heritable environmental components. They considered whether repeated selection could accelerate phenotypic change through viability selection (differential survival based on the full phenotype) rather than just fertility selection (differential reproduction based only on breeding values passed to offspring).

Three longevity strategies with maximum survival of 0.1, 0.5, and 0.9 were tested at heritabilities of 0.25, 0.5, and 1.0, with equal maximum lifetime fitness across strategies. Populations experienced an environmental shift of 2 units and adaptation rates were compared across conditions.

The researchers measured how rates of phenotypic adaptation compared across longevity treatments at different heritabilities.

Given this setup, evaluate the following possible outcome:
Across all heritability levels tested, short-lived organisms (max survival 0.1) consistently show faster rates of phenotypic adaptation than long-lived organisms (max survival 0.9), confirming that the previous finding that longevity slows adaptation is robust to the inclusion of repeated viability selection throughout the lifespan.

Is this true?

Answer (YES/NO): NO